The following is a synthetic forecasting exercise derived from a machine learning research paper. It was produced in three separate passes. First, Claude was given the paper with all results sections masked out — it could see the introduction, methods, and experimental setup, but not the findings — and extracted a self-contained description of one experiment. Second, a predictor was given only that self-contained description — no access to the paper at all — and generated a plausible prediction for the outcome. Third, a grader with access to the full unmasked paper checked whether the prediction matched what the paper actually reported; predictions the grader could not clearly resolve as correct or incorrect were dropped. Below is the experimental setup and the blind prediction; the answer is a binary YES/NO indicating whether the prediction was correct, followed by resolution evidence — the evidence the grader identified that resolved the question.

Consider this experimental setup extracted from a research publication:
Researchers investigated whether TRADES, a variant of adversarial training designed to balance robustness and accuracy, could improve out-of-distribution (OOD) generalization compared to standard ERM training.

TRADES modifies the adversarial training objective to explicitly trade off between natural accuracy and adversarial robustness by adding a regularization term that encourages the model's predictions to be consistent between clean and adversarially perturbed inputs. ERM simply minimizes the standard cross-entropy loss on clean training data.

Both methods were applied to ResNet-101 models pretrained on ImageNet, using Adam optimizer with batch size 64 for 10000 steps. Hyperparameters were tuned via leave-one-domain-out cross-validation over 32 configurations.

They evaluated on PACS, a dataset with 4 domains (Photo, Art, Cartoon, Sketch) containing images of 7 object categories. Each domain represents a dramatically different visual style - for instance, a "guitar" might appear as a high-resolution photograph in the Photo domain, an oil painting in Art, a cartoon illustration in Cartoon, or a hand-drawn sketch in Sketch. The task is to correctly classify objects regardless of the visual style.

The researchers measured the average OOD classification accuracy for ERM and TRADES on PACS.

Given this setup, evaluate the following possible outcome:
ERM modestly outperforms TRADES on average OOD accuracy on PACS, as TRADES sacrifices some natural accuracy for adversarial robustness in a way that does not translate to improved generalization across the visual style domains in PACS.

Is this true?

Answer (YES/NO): YES